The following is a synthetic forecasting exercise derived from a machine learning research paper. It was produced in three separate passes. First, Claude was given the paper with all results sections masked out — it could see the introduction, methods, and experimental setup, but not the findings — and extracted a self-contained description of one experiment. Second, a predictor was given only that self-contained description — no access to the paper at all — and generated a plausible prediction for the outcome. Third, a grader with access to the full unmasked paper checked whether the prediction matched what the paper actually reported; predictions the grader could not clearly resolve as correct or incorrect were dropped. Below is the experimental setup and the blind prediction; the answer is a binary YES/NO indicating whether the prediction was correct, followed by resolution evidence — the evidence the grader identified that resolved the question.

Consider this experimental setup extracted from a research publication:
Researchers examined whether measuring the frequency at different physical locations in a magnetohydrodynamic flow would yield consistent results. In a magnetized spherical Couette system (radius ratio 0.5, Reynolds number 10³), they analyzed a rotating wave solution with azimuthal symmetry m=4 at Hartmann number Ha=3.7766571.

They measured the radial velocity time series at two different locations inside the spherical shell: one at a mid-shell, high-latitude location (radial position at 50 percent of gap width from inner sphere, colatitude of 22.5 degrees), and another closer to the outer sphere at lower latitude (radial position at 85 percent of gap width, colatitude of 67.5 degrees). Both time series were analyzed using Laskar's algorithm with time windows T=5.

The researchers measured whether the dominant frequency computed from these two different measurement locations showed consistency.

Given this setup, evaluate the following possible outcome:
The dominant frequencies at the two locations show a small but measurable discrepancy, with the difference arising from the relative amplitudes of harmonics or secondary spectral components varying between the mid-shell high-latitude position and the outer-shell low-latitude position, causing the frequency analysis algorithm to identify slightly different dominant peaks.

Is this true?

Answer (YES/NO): NO